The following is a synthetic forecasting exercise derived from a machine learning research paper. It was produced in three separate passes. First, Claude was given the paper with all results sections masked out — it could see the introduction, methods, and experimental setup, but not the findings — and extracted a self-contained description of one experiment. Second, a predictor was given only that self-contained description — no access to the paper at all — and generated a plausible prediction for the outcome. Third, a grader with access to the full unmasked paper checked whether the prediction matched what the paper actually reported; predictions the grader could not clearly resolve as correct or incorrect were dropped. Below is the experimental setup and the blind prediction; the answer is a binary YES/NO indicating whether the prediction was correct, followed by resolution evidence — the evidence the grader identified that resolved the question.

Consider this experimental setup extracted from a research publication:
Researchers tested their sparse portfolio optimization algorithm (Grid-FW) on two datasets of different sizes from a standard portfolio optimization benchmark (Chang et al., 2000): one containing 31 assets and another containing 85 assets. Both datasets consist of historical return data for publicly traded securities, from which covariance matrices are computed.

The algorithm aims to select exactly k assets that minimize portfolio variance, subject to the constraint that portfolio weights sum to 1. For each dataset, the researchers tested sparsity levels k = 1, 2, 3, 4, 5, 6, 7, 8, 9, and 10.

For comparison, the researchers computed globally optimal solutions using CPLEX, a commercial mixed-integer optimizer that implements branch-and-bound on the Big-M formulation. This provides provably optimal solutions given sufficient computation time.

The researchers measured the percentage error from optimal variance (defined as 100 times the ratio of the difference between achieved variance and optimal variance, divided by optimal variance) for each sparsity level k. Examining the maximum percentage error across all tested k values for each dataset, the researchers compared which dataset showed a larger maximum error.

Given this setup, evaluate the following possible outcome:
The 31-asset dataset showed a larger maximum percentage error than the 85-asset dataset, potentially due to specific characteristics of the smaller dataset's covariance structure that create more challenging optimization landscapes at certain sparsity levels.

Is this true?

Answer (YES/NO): NO